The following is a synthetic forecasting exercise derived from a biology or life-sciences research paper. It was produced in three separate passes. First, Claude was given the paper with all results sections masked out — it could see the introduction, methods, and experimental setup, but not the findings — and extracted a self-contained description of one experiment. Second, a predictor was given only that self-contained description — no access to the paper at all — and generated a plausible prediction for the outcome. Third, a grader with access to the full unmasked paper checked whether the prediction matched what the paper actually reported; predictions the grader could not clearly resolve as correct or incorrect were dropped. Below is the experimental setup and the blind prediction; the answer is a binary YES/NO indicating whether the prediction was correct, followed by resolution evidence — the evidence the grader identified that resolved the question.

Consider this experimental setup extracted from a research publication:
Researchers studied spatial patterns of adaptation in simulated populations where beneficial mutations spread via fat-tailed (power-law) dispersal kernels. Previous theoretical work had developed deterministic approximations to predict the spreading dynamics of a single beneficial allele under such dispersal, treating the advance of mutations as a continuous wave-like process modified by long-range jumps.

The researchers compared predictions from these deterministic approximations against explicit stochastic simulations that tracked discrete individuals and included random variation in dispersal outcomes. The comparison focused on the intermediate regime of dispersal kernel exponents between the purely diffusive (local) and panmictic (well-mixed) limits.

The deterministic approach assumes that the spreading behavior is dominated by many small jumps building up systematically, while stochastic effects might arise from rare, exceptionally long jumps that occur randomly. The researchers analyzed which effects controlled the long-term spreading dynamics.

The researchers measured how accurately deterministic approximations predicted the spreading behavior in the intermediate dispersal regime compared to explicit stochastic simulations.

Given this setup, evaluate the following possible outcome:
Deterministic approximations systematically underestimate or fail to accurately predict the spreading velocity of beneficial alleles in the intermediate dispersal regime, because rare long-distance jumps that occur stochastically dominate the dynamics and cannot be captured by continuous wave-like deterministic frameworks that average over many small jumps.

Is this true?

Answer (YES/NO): YES